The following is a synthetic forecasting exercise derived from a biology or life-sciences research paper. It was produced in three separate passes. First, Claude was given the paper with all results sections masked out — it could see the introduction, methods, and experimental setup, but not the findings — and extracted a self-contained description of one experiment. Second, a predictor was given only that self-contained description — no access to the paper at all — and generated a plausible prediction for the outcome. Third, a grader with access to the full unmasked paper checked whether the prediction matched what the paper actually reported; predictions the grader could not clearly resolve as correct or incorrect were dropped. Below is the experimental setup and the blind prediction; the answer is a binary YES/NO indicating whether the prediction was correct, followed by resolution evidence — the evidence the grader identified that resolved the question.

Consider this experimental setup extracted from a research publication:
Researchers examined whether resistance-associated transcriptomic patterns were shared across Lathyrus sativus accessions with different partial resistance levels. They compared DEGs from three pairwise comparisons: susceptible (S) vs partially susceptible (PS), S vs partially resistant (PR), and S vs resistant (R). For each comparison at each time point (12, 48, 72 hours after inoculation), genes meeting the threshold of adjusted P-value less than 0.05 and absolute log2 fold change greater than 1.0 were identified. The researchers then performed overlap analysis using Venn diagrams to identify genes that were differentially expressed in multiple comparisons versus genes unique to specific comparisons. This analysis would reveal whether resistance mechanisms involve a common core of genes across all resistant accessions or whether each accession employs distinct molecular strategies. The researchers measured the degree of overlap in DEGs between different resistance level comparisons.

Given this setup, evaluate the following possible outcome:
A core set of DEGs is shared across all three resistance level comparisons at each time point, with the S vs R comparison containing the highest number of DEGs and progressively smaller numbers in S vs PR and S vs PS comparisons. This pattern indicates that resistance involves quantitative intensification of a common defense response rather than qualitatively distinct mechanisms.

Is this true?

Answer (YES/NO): NO